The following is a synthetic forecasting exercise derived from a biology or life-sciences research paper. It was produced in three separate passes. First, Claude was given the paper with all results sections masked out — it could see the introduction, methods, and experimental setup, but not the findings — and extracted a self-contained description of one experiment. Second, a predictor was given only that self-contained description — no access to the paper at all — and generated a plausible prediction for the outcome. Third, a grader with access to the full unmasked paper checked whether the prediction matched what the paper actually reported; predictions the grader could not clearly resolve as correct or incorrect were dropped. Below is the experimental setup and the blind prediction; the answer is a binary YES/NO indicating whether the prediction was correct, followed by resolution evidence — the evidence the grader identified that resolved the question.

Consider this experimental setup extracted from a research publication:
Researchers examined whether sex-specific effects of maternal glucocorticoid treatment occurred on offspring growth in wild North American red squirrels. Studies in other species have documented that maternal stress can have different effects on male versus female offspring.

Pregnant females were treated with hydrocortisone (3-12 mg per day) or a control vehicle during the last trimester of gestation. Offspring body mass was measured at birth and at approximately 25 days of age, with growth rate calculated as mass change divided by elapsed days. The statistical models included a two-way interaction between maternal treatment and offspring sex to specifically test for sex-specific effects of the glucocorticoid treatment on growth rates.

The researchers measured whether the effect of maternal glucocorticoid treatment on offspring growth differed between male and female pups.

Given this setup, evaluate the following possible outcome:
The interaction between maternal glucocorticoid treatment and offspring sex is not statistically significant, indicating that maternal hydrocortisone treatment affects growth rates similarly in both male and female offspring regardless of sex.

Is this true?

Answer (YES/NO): YES